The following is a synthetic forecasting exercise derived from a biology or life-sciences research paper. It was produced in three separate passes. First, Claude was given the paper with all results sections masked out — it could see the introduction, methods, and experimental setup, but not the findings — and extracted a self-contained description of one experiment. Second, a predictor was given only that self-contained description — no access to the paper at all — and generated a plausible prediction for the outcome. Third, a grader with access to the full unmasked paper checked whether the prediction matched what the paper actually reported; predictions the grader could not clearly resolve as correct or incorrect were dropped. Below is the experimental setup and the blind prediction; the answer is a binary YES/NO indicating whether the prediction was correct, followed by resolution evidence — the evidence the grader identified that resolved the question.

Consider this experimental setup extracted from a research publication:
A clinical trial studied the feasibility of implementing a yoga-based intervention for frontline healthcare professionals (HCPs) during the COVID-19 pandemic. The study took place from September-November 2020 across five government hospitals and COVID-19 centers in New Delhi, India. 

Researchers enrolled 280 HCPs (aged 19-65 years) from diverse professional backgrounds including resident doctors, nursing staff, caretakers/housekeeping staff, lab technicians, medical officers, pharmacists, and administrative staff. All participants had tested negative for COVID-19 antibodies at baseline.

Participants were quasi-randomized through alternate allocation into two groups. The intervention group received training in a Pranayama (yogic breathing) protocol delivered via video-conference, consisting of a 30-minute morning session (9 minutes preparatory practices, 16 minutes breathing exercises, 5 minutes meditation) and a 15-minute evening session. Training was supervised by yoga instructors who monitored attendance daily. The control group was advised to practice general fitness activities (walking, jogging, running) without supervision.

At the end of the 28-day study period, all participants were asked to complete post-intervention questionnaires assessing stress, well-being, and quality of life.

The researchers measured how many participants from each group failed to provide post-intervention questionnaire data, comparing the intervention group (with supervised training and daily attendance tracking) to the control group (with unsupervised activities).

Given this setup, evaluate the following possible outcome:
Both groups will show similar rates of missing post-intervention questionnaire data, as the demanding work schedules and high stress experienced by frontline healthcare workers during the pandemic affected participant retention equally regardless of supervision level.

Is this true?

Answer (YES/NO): NO